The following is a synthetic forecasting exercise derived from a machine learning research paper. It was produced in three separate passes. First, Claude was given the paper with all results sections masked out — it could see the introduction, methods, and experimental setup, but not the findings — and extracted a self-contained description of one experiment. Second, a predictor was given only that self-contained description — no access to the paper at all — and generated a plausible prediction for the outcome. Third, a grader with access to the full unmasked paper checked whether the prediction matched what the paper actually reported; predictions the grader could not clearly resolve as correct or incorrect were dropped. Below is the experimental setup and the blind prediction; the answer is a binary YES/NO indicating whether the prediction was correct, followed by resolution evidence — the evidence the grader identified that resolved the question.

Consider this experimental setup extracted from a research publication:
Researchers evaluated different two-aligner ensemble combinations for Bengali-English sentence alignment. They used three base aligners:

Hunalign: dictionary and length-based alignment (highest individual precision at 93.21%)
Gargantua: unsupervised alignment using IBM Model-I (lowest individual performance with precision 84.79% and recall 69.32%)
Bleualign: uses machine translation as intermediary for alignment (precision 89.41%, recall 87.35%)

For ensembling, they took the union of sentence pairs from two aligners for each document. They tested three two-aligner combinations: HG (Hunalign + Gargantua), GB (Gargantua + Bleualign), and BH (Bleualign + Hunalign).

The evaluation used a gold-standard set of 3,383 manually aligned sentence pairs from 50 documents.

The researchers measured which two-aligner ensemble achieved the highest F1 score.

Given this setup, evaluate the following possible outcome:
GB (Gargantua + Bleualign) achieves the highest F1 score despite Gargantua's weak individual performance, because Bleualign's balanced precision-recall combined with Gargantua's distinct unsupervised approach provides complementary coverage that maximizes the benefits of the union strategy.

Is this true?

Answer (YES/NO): NO